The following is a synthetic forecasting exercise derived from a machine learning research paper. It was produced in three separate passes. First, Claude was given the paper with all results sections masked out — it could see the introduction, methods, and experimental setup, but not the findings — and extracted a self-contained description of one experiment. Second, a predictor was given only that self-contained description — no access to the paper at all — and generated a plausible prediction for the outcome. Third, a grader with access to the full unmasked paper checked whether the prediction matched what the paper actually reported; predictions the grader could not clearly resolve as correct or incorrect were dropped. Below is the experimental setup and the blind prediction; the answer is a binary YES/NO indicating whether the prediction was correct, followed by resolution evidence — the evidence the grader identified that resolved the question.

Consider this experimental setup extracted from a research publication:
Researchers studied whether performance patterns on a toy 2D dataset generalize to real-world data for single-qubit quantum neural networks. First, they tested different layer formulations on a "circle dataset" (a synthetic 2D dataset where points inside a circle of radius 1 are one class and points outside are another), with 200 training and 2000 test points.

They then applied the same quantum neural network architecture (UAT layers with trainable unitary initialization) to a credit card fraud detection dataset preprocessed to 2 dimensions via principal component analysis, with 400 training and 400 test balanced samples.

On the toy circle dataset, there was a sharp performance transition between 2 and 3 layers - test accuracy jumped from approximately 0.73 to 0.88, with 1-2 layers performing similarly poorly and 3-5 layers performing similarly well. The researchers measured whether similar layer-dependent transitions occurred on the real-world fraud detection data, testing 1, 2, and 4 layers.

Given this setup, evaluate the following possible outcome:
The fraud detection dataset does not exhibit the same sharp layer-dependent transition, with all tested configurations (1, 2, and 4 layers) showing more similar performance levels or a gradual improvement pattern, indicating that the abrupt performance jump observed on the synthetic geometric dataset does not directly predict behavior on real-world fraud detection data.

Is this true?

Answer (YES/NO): NO